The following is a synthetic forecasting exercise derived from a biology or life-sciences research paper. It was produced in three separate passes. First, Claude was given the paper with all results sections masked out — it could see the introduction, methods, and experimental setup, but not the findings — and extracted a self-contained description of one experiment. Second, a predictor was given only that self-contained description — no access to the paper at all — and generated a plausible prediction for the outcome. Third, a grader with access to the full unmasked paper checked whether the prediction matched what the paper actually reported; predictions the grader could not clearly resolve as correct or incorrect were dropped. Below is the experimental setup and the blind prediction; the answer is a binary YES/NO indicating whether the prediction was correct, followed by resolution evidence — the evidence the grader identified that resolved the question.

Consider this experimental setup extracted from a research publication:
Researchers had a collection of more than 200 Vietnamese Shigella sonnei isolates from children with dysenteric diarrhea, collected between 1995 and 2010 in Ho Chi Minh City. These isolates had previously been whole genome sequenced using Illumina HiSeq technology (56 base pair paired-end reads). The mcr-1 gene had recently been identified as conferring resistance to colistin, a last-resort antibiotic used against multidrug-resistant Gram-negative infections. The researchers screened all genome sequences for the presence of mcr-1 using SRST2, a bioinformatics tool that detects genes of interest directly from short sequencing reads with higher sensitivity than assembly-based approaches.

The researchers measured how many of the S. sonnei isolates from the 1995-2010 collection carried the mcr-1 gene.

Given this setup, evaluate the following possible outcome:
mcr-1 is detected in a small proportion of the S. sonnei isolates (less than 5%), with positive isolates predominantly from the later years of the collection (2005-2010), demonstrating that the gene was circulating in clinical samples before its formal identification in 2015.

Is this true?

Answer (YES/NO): NO